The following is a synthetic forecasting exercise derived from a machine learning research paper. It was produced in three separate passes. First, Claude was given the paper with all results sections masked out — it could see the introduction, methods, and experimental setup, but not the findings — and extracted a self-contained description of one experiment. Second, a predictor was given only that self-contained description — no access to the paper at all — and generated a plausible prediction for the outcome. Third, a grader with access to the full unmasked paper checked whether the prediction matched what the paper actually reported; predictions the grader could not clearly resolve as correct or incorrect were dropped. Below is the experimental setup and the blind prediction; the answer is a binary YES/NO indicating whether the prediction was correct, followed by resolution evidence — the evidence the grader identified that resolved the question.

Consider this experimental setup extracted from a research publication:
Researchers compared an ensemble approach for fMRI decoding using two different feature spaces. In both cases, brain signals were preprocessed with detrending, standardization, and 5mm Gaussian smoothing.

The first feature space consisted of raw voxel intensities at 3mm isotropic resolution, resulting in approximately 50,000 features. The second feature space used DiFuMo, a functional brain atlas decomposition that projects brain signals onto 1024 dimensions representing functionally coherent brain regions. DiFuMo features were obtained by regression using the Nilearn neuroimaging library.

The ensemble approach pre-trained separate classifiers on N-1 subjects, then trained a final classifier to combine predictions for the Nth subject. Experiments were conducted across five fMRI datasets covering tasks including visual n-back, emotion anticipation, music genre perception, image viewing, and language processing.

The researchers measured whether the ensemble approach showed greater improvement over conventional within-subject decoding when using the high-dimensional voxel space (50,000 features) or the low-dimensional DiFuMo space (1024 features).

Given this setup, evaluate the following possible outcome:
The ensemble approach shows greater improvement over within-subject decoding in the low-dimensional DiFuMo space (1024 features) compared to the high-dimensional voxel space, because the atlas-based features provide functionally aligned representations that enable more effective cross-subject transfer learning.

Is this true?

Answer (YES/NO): NO